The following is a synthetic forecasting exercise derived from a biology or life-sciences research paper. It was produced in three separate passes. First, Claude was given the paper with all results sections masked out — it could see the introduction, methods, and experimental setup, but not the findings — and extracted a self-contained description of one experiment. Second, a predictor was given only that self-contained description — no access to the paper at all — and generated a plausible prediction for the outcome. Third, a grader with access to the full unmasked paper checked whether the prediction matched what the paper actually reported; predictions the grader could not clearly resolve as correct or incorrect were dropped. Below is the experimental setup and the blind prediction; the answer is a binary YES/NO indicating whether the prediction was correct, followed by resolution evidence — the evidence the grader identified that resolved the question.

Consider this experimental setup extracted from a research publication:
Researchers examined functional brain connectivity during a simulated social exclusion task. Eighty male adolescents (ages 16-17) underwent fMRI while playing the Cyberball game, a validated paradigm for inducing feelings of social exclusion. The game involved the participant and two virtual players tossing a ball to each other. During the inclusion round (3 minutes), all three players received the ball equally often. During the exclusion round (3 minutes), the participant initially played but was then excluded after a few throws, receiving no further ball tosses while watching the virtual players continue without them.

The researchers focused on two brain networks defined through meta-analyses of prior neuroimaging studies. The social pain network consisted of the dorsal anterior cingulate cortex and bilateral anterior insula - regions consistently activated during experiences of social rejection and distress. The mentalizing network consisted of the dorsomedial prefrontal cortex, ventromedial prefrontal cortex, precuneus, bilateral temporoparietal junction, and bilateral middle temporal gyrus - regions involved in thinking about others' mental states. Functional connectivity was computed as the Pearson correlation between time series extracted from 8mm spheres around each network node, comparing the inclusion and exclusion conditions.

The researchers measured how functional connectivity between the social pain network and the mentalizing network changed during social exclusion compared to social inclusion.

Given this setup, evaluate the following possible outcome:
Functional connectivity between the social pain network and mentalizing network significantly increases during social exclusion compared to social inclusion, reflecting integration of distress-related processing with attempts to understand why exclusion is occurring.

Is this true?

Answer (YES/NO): NO